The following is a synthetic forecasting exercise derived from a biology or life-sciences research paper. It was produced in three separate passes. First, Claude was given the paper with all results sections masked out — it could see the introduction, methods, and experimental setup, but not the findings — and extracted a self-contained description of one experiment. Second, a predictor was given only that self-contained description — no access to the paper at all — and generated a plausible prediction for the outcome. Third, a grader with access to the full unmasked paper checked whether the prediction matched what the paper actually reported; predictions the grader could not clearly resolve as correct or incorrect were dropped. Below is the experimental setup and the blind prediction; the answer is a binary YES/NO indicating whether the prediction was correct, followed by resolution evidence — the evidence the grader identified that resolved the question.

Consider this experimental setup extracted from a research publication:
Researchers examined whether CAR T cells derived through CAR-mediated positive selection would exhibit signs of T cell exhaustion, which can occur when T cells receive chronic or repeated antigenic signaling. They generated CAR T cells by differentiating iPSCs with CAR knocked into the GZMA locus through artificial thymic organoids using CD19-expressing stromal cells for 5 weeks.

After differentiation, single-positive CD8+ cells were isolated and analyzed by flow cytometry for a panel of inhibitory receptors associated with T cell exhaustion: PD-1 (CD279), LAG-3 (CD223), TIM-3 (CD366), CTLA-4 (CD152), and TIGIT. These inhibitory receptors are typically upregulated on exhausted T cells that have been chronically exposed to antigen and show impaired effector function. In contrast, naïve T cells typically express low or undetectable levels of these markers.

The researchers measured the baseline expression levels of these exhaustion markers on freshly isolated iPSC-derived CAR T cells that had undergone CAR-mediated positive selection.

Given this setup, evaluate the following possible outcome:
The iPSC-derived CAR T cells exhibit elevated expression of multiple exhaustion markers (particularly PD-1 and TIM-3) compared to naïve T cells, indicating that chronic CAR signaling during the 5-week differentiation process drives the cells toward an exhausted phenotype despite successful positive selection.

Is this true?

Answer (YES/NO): NO